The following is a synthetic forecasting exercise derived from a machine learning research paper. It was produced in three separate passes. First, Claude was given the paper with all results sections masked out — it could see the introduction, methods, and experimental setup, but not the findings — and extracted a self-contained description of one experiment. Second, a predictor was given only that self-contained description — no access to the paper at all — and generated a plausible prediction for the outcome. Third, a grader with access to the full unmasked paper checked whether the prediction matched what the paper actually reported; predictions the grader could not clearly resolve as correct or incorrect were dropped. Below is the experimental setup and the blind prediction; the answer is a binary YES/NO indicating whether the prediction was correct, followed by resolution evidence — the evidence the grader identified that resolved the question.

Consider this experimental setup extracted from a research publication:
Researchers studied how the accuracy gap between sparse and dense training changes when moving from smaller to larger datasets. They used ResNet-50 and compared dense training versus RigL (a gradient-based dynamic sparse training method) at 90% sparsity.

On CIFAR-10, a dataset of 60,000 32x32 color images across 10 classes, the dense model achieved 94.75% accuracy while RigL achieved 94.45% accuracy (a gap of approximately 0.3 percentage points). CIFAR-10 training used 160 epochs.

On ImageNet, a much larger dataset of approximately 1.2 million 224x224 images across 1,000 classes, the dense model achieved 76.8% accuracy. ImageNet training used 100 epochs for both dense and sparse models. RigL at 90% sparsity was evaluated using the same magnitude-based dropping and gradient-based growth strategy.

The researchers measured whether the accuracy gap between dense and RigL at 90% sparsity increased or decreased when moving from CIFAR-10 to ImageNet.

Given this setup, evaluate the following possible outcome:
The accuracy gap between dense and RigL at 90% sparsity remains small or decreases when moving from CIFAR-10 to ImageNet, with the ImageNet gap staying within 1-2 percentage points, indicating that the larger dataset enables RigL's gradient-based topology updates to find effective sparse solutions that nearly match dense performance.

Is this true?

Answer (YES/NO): NO